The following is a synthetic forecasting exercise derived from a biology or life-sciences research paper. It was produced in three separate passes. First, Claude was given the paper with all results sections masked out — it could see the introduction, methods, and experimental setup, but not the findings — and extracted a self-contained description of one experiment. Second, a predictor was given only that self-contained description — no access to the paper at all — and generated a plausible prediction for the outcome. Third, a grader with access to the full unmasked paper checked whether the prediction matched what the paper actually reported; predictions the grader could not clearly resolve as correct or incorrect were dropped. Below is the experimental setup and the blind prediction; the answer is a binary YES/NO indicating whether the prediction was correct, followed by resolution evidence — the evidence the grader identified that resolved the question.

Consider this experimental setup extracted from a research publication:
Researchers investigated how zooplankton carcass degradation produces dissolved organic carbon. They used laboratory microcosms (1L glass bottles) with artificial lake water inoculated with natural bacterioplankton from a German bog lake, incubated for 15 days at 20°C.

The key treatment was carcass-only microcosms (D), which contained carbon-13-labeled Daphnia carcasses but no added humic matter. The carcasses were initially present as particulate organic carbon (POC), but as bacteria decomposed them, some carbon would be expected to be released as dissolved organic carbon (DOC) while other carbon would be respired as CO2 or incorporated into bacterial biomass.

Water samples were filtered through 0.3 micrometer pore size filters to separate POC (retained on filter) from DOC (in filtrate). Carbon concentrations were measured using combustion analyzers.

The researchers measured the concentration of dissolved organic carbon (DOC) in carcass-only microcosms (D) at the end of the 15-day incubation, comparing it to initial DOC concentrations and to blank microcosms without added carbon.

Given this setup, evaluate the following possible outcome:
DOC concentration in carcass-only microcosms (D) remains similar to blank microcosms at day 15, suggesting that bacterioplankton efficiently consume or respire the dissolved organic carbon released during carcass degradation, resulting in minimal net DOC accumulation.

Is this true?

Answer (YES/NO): YES